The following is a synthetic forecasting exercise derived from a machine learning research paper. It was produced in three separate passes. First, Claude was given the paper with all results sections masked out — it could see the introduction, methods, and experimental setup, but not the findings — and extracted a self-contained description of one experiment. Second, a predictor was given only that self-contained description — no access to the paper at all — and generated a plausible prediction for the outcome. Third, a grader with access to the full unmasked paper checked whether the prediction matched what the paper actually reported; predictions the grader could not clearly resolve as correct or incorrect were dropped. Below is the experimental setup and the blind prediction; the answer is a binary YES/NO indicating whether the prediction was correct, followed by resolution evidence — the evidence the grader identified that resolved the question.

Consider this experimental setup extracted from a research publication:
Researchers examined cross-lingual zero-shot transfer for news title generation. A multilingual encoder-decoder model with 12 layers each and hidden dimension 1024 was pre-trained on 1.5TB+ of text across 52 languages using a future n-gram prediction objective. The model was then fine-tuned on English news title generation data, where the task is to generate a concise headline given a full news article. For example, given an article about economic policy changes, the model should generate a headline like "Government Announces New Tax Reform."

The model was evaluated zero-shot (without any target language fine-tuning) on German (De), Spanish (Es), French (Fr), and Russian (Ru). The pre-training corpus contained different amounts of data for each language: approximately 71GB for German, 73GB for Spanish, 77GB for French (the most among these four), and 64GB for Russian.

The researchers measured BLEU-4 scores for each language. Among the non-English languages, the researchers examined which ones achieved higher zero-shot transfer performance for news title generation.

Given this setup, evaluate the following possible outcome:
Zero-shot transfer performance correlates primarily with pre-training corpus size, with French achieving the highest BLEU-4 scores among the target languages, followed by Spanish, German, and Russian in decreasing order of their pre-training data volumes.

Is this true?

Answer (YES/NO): NO